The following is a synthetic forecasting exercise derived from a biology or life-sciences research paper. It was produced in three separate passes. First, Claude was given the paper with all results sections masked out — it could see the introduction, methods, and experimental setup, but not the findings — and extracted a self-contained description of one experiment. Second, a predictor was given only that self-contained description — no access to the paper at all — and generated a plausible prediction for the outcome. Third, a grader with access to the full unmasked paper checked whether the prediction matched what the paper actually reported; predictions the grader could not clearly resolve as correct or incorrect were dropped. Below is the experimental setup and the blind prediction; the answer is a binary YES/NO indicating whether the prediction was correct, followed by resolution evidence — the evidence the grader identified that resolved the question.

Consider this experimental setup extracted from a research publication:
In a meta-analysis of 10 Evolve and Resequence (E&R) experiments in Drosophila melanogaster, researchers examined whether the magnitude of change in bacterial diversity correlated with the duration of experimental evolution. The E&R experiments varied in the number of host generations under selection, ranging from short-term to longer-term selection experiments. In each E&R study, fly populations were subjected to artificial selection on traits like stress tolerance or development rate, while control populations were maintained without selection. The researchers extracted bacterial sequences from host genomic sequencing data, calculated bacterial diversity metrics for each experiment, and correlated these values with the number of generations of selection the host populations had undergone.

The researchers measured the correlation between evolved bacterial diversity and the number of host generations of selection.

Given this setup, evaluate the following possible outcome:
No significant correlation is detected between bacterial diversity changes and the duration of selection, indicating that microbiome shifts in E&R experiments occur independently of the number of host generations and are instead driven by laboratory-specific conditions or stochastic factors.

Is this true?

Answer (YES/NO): NO